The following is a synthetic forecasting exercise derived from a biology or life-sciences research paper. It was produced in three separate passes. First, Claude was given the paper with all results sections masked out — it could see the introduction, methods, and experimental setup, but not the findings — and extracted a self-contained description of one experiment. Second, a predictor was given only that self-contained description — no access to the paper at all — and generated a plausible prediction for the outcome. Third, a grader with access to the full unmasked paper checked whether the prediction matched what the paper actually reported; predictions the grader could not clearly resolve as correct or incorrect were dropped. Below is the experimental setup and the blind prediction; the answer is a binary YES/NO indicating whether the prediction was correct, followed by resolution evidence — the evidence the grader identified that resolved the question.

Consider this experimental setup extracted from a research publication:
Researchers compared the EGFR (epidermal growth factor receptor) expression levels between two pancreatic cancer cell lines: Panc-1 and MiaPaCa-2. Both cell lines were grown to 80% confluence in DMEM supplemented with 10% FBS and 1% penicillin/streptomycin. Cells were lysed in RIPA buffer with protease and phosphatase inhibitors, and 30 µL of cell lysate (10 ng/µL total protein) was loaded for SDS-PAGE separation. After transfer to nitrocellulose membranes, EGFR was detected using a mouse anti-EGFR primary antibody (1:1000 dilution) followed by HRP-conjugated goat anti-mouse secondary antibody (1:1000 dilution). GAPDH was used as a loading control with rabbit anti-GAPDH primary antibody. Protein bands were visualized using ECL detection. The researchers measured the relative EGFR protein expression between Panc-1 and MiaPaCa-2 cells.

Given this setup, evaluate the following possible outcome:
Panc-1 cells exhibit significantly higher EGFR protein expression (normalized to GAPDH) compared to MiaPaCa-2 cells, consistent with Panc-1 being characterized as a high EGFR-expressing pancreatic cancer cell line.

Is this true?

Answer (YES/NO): YES